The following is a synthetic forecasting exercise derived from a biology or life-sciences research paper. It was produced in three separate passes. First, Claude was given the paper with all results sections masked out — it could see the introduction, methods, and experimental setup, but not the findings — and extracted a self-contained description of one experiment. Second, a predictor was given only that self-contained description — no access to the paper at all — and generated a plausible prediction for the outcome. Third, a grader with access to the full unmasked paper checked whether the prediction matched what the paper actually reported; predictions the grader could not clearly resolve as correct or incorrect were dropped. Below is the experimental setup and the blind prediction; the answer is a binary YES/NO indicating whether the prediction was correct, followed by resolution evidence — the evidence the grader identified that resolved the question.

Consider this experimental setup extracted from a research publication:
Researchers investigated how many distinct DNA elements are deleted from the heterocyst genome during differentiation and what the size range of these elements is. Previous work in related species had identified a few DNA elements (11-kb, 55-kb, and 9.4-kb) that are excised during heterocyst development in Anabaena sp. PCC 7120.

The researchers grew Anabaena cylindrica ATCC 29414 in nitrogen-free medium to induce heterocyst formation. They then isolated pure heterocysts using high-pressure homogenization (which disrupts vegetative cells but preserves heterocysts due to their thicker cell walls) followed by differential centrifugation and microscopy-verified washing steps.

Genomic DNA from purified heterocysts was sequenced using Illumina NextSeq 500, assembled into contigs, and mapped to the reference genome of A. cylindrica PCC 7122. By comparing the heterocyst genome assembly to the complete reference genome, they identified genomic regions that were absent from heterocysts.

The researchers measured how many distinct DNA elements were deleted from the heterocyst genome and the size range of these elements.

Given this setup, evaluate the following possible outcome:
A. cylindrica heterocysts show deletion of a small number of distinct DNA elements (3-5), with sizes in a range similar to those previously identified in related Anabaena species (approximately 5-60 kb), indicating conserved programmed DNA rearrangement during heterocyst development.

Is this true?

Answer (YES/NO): NO